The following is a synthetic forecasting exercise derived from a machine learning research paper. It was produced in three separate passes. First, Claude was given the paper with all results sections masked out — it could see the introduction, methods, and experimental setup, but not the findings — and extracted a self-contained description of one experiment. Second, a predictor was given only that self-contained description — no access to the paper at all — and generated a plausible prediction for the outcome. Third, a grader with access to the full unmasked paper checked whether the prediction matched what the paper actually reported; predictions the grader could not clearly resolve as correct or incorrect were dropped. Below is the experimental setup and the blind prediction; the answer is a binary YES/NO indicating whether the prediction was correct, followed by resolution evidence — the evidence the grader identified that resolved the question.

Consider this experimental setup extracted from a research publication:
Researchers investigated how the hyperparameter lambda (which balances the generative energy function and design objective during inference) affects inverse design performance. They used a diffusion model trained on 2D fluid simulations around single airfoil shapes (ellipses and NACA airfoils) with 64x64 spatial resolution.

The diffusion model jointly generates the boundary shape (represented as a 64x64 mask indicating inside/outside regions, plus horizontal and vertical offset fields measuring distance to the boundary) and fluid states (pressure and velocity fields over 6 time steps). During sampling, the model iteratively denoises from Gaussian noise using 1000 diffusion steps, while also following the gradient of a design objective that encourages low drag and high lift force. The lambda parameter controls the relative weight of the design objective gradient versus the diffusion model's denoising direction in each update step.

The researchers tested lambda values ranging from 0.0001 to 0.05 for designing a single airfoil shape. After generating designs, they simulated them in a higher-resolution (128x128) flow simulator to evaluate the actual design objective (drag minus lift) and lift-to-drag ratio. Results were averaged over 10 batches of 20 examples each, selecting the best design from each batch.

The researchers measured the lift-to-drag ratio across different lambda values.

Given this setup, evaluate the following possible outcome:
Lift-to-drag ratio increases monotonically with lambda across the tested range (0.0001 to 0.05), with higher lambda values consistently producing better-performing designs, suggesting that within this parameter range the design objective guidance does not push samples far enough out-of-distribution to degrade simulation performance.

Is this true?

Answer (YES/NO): NO